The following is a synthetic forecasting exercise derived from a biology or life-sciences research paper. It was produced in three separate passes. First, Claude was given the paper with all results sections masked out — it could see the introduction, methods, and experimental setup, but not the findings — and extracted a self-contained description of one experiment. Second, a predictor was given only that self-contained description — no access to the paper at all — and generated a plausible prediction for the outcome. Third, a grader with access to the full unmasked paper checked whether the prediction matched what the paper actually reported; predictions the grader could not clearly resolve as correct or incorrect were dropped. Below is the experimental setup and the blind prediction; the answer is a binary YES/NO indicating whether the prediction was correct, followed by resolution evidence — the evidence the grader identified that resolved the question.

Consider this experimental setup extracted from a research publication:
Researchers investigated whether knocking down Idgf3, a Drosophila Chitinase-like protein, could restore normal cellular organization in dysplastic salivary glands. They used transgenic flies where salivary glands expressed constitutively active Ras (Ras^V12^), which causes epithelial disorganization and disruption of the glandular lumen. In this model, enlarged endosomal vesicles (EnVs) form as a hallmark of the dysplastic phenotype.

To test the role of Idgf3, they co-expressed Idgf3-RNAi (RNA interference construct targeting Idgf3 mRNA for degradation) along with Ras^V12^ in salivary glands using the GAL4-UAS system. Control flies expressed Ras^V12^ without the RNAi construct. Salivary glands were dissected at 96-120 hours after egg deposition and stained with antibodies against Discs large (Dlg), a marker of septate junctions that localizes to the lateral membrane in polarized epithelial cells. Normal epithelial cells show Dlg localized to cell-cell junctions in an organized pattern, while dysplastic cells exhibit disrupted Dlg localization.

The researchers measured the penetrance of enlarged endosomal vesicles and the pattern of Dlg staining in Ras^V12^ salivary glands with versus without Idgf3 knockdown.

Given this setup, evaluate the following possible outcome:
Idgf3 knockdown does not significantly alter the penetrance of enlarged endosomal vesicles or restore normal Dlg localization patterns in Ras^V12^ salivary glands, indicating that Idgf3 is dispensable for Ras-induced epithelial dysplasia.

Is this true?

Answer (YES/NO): NO